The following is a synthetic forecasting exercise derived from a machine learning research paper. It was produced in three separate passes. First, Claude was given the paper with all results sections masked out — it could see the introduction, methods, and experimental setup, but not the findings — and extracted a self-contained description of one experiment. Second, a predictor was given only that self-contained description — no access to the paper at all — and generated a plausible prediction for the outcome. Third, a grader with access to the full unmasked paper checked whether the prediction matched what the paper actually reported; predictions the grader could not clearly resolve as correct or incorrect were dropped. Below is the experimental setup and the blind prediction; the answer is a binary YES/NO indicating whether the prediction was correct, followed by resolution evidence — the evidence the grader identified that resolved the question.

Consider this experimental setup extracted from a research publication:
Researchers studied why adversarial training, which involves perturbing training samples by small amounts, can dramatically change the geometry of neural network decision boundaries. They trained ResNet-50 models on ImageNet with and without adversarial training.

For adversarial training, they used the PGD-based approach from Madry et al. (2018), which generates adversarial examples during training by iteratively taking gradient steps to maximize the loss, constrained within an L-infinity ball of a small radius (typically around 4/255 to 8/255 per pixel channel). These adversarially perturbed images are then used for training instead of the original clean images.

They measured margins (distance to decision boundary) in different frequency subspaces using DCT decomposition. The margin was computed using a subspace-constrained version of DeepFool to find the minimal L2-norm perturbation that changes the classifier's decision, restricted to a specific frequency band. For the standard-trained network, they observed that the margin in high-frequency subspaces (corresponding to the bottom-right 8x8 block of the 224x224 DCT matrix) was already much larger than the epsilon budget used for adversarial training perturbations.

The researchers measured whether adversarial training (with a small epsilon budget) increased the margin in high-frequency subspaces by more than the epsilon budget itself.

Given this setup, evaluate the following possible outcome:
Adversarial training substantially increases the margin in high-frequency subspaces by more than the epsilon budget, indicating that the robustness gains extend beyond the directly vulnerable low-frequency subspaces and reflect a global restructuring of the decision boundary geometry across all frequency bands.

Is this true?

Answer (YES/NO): YES